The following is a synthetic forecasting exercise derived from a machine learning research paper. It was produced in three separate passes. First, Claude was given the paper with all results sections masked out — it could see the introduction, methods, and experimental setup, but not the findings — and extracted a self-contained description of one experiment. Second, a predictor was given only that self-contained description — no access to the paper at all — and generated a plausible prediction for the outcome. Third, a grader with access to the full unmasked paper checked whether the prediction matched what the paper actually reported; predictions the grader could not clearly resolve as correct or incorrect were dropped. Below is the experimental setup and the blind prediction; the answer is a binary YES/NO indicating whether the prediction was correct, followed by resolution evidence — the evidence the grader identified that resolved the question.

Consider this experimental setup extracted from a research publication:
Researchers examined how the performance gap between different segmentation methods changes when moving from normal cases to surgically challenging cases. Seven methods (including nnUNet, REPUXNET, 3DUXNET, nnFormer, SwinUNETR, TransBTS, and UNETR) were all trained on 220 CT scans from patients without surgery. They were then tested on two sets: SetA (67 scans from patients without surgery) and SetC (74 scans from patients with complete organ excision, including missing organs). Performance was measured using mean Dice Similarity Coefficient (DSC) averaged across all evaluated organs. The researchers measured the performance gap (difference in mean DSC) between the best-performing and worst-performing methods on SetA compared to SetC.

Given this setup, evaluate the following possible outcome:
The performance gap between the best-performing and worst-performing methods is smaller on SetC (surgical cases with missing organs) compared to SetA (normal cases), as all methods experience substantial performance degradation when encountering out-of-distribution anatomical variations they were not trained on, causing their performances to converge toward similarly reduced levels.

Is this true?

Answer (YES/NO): NO